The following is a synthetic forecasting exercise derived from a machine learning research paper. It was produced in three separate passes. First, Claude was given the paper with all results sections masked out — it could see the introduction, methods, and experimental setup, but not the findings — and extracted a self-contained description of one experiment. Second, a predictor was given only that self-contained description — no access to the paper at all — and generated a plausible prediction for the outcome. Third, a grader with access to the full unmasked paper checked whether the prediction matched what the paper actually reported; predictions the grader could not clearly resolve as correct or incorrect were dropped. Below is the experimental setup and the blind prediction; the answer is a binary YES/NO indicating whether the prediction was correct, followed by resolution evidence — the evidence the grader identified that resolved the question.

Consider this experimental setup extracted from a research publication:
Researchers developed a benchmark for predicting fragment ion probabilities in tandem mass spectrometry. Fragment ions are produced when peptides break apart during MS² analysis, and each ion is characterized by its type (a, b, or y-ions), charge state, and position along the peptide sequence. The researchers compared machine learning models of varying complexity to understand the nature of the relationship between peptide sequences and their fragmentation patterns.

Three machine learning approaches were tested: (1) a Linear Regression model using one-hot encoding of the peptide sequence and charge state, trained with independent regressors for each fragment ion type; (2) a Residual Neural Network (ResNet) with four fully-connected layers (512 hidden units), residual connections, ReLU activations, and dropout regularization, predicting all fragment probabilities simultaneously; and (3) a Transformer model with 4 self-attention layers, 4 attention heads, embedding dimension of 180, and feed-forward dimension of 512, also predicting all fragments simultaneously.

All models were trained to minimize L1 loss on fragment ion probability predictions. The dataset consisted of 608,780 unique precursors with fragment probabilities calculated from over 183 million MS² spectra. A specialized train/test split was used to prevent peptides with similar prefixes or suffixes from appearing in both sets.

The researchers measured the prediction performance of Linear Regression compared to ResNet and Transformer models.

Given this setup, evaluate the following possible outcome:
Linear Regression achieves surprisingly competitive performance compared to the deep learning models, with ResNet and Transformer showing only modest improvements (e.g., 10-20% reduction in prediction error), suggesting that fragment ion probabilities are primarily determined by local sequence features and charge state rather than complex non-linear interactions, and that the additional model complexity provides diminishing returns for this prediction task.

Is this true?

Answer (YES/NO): NO